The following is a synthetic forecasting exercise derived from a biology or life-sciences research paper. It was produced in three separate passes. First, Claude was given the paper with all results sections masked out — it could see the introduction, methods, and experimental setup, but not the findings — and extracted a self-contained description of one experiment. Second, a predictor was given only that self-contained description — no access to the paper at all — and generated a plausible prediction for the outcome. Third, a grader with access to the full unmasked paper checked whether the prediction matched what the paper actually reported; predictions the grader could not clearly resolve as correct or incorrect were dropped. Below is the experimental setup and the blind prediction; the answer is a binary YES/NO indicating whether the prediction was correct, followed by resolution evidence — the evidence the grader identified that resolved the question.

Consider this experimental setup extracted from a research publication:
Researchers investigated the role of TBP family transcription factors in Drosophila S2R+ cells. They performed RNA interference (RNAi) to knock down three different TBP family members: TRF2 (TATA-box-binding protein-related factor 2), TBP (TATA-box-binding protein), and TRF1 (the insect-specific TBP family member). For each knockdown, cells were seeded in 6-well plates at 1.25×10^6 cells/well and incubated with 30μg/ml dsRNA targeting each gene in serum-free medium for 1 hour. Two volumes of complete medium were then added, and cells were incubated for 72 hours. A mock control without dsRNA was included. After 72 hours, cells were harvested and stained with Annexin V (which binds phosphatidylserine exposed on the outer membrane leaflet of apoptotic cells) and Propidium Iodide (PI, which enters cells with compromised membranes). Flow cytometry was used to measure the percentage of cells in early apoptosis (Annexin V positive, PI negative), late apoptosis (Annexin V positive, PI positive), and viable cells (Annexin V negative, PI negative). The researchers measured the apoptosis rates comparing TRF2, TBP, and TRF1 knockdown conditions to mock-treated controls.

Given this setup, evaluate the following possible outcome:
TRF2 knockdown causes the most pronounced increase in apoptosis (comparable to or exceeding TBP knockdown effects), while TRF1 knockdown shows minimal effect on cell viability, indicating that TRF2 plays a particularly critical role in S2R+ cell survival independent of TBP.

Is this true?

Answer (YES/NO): NO